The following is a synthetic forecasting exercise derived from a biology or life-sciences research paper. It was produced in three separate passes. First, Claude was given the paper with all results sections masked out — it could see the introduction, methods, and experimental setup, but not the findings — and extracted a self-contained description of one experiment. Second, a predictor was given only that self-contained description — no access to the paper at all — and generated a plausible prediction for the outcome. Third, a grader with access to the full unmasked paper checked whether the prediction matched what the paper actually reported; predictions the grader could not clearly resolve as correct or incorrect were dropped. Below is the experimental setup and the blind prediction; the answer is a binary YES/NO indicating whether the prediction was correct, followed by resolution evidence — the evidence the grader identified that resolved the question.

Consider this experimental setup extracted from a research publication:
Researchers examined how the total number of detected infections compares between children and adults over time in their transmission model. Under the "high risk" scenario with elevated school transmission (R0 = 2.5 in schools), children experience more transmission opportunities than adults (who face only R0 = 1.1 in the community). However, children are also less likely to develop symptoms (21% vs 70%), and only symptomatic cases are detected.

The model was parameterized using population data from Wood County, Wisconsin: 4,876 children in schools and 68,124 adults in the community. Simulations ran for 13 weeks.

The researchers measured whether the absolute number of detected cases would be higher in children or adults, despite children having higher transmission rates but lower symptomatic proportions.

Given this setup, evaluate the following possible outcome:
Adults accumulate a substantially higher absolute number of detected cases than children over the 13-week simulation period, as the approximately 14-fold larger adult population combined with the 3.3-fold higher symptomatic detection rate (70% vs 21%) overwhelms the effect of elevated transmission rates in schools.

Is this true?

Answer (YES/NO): YES